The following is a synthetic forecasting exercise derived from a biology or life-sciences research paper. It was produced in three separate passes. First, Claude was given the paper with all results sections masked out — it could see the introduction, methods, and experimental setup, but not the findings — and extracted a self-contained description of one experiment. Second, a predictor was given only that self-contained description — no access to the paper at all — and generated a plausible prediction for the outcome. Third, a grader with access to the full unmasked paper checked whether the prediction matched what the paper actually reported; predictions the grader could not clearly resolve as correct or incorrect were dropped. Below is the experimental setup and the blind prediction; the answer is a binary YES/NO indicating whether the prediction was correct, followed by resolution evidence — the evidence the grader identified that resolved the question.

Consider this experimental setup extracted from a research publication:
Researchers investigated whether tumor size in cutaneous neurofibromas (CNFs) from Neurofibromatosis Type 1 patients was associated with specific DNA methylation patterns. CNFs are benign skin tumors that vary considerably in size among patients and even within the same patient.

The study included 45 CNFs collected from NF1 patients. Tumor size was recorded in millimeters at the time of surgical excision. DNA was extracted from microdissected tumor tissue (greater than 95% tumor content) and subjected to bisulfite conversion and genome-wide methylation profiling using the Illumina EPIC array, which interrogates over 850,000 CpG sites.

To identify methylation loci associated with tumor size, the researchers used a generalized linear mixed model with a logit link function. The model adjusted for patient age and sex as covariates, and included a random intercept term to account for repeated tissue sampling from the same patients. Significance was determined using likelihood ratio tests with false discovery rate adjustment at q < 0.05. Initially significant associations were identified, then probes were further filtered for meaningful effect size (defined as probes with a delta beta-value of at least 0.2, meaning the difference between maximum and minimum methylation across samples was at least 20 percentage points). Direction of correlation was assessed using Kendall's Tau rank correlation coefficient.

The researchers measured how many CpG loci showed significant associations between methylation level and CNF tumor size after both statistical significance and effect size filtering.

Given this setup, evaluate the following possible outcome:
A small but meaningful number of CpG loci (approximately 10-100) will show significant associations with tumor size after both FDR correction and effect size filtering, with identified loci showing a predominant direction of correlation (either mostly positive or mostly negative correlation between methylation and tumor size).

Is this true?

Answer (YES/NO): NO